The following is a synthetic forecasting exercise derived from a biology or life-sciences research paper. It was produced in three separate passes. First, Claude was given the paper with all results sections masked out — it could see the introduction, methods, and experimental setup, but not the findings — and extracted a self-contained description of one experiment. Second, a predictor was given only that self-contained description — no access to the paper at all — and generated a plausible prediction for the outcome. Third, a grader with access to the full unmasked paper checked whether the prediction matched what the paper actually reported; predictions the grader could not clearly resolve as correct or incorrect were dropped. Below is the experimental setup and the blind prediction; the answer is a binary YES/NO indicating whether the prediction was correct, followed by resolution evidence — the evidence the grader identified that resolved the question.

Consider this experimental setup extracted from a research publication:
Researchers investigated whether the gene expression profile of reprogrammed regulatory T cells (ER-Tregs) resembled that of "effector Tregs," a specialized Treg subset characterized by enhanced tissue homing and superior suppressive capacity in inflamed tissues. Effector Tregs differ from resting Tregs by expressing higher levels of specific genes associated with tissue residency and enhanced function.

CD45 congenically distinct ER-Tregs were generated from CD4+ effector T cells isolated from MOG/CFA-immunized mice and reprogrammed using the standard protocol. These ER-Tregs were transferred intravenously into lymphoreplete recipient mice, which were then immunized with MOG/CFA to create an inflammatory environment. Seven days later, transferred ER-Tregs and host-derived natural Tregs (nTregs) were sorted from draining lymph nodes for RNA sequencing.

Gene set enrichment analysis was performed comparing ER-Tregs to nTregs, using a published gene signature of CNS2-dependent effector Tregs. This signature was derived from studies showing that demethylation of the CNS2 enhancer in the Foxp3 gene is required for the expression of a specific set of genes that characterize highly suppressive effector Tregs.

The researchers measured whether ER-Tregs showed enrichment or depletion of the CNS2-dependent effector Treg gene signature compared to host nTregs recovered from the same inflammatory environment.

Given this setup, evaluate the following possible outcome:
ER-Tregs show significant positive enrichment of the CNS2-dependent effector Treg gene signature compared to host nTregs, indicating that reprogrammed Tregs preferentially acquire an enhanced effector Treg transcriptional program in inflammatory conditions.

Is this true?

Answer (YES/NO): YES